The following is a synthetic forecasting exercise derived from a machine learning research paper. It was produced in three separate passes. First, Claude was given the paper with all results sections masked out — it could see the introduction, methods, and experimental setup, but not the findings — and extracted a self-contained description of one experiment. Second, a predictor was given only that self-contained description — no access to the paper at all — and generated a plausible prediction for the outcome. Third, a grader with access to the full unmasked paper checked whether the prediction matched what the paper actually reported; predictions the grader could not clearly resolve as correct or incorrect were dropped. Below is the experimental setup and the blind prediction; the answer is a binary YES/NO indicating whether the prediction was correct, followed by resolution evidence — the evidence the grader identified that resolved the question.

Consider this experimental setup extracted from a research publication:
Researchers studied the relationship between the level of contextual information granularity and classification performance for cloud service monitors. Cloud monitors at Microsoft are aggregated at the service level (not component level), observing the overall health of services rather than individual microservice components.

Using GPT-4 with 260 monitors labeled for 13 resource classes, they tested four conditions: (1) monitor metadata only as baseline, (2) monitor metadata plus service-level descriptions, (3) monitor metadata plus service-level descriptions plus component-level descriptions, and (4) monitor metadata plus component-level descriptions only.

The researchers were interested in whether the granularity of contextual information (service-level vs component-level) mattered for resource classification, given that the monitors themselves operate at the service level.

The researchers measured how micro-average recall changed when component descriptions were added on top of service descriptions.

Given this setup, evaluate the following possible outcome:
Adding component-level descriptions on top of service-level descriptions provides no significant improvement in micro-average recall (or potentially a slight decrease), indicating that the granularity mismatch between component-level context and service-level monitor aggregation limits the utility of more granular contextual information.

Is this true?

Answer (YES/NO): YES